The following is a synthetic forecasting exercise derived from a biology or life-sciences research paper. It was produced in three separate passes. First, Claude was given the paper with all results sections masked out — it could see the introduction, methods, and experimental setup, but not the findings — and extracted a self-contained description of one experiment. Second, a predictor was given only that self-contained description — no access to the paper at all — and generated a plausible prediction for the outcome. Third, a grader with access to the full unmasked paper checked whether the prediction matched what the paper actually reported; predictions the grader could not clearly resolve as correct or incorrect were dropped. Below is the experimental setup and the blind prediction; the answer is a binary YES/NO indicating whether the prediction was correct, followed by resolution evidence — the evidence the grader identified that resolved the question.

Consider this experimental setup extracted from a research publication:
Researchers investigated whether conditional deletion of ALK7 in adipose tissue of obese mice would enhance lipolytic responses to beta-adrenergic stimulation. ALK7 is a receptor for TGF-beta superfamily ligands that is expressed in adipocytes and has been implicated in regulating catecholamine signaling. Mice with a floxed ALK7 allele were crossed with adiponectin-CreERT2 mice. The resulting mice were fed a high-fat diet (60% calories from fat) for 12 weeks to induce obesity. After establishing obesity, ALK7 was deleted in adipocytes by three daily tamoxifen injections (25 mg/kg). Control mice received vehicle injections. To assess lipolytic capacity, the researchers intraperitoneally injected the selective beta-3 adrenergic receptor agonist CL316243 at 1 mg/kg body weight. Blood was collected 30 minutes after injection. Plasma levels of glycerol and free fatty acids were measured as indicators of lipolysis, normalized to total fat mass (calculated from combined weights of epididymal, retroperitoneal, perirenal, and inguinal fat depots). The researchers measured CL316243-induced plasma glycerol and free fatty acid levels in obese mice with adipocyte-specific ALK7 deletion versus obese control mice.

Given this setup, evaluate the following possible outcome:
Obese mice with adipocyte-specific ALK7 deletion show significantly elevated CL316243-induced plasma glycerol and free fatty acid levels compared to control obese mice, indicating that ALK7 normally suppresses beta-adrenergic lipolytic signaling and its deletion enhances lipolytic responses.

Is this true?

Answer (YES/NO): NO